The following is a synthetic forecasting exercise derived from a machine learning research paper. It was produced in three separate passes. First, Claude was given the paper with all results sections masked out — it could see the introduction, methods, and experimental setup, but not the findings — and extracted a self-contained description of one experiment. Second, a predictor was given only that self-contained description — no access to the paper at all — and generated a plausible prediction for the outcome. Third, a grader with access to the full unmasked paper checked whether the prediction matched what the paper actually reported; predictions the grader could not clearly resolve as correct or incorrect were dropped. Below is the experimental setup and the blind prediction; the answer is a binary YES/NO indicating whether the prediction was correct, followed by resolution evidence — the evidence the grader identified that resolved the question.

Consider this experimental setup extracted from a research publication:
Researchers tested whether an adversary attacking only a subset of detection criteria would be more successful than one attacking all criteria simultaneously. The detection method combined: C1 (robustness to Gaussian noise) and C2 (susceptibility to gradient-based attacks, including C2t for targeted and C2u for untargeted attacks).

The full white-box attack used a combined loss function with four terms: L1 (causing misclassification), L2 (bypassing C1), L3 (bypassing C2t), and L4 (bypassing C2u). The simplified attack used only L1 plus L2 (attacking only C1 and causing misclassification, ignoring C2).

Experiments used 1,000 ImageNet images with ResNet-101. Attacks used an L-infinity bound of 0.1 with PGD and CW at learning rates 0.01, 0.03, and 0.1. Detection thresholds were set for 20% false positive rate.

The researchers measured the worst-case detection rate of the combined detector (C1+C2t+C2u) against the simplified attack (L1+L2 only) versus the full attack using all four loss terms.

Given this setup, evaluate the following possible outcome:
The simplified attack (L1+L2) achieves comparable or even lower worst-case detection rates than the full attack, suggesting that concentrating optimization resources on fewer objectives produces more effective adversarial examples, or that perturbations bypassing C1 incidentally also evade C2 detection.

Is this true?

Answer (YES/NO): NO